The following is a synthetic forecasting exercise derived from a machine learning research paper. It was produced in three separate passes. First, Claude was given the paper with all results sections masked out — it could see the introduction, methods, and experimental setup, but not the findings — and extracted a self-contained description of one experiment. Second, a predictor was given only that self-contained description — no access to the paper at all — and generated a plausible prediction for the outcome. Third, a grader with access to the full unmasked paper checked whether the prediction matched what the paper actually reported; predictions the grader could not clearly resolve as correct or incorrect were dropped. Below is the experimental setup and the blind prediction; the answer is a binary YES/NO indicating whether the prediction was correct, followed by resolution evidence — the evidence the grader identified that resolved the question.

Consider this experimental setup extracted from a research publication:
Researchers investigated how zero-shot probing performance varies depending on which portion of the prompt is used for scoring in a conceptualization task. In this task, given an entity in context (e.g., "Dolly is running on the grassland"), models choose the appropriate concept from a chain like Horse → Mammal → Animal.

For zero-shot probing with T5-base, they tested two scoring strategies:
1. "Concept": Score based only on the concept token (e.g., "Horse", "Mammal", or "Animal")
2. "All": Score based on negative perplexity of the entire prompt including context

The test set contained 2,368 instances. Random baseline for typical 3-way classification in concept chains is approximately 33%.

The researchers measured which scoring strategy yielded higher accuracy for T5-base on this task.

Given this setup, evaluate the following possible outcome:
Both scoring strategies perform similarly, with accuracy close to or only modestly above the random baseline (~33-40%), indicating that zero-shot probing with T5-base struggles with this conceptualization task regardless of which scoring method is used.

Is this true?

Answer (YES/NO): NO